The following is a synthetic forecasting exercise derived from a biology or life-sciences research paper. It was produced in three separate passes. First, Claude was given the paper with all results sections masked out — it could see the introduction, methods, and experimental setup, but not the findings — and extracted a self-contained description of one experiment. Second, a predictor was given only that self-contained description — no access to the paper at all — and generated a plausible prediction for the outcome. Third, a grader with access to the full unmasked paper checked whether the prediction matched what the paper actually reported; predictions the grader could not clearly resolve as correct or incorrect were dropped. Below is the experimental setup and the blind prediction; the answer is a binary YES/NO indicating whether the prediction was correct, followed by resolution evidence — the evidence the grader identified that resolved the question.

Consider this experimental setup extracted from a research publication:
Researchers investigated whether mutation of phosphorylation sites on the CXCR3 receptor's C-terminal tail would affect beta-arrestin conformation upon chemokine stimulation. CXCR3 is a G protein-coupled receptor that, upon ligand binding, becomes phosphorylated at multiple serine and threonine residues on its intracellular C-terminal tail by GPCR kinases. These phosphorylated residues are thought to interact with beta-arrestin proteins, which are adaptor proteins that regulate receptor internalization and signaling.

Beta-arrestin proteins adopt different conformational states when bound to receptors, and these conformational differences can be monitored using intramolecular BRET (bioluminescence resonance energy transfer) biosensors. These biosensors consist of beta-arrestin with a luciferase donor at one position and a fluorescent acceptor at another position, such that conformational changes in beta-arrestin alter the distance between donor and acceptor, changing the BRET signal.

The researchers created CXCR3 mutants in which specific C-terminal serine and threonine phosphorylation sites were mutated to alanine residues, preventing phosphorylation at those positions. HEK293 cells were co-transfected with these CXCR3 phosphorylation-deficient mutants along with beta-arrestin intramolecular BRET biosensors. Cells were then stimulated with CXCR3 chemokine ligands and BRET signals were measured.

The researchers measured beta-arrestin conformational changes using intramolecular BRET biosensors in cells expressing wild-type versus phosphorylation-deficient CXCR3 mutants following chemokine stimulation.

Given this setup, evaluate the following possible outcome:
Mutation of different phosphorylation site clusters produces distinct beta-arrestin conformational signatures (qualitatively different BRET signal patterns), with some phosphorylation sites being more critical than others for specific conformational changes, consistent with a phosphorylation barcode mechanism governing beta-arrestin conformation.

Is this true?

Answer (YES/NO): YES